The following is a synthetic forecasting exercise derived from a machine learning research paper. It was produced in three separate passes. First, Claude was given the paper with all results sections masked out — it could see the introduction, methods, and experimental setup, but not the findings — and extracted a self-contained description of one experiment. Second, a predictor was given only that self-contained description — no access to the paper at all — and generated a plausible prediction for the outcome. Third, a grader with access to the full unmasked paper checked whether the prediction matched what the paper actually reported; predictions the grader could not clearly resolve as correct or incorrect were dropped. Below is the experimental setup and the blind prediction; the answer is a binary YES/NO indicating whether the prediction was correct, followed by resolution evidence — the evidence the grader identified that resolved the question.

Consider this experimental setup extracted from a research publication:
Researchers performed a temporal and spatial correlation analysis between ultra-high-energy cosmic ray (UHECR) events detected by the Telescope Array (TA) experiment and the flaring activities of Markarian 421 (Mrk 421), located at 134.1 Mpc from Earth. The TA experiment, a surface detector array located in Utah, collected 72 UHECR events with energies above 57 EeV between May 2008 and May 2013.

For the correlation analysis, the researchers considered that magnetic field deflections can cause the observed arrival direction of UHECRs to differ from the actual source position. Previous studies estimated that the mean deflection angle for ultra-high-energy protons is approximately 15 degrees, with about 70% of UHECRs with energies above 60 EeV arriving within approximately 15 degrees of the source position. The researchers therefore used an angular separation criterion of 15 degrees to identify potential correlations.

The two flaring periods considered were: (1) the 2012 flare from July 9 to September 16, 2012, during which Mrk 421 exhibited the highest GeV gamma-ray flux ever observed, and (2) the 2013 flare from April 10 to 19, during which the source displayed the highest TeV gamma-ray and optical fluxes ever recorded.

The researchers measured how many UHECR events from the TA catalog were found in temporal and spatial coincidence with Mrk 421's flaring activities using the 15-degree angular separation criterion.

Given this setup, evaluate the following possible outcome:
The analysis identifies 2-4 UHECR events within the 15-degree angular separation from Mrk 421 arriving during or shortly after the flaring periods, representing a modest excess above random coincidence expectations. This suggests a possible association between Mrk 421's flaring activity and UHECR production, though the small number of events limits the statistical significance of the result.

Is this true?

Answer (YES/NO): YES